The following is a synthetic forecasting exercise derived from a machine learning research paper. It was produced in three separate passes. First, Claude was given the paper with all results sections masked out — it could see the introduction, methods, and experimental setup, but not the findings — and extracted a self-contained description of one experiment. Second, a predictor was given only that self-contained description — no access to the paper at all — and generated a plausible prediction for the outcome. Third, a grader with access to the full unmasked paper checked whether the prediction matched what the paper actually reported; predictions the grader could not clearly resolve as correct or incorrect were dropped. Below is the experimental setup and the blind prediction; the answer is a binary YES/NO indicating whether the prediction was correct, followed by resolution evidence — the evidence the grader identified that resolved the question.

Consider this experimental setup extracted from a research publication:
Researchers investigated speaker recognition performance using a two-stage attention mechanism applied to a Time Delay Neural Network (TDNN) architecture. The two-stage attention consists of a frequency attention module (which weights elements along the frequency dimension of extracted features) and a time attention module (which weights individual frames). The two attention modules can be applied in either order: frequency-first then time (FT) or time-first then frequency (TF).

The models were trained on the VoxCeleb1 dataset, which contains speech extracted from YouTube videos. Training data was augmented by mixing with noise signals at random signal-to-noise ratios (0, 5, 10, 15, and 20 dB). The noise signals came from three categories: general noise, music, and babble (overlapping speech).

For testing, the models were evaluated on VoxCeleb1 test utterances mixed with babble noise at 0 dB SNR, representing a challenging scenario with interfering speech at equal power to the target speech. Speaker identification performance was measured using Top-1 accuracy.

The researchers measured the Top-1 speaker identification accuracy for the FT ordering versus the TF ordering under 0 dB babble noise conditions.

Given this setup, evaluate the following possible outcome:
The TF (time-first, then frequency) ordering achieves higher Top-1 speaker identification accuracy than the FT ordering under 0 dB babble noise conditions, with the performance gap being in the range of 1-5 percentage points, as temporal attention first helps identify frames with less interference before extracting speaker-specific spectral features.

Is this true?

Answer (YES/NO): NO